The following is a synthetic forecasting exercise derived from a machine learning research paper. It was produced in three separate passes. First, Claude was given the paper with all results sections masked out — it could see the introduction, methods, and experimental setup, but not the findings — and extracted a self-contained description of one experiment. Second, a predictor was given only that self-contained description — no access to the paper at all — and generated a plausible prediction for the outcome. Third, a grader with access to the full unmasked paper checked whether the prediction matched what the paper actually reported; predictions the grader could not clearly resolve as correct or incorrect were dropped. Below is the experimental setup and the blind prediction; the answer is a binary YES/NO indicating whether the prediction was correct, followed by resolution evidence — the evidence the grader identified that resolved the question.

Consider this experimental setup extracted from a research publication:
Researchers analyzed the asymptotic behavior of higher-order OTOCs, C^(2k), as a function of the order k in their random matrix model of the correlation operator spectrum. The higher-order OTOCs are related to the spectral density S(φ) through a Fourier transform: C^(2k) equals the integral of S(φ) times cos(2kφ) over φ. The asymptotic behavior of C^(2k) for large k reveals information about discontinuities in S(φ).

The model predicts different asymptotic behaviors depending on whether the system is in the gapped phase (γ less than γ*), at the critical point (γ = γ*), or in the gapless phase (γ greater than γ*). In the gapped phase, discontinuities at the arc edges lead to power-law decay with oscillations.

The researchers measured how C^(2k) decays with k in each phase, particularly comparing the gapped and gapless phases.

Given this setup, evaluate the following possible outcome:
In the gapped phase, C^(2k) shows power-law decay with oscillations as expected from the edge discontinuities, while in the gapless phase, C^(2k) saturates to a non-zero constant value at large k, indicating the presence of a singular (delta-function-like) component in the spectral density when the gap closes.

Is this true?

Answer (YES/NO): NO